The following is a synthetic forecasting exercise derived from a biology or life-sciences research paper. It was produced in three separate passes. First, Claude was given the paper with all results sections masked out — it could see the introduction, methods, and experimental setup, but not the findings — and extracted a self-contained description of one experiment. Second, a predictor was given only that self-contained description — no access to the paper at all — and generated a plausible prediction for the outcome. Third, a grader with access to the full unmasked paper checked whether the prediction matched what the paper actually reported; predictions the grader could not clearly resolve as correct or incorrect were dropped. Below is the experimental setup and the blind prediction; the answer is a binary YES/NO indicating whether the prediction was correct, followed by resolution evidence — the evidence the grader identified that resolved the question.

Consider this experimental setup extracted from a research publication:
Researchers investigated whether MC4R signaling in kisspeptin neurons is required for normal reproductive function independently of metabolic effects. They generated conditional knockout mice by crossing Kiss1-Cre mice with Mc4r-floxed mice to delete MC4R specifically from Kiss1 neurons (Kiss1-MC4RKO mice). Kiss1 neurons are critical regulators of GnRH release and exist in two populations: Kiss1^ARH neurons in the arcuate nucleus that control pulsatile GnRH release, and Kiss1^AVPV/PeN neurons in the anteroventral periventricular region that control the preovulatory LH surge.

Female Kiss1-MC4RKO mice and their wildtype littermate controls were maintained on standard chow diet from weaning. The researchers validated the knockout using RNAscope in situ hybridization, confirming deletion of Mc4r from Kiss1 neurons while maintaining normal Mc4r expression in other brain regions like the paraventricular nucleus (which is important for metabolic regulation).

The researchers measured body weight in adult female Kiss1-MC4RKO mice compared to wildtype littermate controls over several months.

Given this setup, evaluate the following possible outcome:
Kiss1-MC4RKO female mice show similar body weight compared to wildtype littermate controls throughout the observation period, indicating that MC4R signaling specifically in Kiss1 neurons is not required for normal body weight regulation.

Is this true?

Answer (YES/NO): YES